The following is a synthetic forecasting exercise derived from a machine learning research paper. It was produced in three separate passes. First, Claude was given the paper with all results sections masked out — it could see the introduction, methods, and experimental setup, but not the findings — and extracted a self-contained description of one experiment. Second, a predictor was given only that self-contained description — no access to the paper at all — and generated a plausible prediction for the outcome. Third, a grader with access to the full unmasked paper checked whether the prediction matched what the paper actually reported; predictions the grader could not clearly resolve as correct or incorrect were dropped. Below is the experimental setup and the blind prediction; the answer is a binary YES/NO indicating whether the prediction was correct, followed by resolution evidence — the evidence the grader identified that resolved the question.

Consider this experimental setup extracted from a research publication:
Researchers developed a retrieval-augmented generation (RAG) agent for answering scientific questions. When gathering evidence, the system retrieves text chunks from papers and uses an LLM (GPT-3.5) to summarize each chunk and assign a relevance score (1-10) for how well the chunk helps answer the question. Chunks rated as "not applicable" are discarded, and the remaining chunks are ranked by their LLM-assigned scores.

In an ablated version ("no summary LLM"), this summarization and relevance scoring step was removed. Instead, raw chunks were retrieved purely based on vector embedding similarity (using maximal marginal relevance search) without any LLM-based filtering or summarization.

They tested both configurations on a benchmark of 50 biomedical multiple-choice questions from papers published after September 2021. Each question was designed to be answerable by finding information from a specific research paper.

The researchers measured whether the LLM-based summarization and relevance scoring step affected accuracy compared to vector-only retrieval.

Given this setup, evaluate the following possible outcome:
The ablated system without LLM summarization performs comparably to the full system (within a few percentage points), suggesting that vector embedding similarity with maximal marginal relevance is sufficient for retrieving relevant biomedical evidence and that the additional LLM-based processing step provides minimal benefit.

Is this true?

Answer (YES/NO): YES